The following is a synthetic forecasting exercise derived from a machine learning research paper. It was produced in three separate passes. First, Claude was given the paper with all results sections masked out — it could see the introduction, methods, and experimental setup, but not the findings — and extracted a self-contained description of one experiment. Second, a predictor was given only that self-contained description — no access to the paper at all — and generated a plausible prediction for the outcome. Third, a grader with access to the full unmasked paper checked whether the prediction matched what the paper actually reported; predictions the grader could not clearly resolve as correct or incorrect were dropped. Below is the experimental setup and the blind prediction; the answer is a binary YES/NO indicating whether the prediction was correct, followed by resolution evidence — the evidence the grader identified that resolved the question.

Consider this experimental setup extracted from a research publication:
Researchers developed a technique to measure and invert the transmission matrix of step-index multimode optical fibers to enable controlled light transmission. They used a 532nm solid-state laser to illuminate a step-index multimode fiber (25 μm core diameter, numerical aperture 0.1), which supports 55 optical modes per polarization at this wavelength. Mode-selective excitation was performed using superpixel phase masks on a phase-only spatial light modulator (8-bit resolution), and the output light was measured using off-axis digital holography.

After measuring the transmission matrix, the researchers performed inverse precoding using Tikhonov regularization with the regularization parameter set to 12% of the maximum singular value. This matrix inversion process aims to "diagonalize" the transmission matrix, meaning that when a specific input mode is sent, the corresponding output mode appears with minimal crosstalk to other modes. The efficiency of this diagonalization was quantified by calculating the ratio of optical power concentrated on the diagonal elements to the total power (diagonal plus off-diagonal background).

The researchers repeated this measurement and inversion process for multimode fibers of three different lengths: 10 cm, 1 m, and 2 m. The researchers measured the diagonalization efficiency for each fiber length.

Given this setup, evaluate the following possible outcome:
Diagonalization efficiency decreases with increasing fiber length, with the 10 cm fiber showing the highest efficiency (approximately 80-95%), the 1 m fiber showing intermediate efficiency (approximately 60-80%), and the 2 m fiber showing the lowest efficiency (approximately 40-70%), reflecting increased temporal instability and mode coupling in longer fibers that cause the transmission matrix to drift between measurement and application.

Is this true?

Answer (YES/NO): NO